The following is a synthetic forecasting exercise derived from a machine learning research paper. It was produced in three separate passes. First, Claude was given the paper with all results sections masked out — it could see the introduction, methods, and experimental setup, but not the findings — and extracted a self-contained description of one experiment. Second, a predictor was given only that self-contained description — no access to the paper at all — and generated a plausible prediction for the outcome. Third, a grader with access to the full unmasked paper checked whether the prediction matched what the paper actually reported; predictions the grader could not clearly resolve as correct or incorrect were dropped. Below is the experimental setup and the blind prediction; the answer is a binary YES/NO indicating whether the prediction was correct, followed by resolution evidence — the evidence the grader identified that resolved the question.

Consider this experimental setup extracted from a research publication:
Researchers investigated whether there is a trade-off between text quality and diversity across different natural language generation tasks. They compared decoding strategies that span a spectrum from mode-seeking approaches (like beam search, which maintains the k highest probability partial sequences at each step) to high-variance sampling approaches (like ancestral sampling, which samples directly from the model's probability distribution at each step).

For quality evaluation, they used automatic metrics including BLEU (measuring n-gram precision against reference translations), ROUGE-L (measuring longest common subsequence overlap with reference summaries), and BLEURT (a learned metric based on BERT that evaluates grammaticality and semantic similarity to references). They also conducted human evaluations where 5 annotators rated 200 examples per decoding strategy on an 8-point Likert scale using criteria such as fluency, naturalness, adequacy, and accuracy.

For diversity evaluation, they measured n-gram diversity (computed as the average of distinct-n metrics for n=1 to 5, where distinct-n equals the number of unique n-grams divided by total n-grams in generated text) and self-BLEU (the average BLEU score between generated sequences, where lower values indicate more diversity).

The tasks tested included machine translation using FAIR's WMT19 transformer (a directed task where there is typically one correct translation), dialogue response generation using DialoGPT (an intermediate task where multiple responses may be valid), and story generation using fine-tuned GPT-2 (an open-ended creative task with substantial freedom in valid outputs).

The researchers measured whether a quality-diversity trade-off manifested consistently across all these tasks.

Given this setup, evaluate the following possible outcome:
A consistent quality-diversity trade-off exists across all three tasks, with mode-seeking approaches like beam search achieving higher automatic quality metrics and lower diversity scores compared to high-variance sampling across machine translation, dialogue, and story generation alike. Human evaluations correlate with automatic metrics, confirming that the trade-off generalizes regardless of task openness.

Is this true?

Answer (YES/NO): NO